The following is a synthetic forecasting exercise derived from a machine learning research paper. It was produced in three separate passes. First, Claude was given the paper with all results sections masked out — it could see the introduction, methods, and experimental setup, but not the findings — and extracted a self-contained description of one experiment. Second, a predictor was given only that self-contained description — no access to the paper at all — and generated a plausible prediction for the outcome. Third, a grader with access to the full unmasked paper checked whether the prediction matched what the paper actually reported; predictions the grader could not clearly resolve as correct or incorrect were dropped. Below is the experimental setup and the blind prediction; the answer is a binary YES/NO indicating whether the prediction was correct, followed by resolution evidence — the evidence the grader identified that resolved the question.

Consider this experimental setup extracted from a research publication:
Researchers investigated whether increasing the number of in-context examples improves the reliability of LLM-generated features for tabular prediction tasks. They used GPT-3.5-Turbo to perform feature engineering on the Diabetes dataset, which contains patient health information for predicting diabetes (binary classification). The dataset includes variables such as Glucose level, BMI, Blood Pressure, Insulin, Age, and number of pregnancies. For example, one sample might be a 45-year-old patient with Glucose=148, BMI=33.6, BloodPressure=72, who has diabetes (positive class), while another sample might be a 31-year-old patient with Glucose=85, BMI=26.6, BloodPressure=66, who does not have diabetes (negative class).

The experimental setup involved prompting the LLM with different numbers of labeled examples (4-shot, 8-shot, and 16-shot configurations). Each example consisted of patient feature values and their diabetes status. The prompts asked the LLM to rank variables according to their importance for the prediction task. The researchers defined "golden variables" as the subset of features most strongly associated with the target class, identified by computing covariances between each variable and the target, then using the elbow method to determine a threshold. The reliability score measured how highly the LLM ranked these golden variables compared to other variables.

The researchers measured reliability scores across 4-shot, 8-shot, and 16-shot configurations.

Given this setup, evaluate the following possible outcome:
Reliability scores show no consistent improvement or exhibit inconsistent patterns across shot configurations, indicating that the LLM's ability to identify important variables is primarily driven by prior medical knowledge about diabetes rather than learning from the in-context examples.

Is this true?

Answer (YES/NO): YES